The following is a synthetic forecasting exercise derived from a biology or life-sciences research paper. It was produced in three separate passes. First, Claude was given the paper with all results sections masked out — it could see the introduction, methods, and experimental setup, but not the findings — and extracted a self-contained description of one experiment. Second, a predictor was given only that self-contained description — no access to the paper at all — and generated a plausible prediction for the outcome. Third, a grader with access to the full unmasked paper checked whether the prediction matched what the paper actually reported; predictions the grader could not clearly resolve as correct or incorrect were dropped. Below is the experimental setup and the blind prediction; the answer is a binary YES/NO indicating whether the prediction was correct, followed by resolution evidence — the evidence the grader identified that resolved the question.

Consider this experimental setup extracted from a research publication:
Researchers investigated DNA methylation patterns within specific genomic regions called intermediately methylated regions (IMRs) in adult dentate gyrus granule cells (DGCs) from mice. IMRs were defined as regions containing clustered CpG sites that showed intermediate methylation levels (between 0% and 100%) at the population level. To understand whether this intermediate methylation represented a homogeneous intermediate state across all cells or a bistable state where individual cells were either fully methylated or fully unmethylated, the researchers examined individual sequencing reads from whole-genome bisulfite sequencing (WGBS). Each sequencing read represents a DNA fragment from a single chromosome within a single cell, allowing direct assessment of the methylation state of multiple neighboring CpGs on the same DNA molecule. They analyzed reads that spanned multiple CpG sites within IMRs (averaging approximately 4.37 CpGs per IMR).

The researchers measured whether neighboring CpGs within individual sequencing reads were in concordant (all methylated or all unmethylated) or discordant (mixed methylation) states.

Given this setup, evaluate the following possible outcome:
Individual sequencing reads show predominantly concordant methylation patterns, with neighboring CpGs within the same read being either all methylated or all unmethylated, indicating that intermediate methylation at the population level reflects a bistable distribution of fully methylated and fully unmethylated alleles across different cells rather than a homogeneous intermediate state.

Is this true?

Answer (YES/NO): YES